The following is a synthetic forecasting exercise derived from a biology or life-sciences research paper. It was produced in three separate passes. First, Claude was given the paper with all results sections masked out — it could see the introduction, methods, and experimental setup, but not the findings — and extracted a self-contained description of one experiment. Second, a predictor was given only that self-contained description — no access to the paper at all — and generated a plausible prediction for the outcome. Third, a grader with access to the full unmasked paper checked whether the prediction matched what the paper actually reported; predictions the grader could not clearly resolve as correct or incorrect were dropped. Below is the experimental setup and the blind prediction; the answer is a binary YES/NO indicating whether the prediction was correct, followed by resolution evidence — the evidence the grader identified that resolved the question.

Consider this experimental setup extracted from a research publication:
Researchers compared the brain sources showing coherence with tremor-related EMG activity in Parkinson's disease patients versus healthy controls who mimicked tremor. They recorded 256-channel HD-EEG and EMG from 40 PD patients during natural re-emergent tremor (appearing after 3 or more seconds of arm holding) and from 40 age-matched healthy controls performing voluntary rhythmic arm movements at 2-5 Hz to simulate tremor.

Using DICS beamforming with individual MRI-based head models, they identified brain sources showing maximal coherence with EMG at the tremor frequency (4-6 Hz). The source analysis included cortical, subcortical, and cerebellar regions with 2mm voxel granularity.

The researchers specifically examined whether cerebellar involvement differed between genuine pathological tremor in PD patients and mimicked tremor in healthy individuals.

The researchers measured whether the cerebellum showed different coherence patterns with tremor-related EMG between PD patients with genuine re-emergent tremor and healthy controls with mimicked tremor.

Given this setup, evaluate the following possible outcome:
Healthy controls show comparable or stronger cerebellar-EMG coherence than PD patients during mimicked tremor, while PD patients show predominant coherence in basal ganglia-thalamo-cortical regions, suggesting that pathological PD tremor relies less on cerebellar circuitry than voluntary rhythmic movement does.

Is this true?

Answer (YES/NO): NO